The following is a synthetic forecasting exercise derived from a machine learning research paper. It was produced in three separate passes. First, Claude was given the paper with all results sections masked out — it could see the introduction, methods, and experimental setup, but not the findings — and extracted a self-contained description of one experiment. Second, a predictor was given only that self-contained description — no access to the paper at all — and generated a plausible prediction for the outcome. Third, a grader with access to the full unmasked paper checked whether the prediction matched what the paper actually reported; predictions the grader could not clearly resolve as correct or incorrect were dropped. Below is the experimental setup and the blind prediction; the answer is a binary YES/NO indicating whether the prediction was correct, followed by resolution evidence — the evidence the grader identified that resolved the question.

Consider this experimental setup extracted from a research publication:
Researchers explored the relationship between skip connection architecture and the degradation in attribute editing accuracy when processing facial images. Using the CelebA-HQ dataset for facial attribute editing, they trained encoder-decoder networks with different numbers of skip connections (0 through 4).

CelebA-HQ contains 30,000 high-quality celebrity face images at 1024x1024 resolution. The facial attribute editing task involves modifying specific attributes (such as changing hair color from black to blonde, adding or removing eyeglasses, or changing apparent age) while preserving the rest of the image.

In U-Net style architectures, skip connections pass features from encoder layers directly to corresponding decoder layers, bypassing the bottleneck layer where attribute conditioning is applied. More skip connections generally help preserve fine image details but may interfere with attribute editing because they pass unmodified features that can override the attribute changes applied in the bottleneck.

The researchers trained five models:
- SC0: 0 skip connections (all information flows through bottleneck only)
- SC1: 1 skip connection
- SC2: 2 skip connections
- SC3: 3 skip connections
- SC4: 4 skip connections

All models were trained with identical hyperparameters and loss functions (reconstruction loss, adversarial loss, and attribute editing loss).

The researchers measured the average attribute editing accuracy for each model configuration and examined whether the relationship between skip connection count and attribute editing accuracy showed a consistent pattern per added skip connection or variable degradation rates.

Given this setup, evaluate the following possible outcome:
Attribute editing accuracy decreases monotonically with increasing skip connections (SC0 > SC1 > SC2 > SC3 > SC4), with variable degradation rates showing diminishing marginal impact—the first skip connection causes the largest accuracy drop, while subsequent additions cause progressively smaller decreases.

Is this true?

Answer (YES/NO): NO